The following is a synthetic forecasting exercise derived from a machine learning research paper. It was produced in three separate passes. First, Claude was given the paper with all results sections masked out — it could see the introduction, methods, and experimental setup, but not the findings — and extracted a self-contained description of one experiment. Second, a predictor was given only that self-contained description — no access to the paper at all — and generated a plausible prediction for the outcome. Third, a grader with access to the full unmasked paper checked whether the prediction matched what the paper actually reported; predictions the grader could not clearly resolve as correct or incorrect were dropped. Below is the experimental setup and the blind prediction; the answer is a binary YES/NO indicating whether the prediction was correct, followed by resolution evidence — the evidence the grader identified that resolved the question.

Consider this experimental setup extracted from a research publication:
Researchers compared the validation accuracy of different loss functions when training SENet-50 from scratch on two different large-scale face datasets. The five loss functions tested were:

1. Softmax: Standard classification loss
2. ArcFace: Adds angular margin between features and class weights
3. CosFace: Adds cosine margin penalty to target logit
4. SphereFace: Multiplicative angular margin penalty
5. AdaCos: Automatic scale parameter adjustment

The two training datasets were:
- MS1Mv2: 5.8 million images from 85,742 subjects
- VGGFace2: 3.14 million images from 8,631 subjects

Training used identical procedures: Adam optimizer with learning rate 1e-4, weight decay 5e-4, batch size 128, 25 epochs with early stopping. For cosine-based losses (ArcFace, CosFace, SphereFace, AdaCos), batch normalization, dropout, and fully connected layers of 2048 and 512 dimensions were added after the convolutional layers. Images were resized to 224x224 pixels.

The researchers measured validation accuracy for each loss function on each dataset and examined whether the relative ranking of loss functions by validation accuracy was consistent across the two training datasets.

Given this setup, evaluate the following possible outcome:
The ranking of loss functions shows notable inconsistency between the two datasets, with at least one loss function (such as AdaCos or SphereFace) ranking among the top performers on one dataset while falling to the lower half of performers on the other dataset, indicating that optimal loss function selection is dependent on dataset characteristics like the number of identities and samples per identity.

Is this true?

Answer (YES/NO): NO